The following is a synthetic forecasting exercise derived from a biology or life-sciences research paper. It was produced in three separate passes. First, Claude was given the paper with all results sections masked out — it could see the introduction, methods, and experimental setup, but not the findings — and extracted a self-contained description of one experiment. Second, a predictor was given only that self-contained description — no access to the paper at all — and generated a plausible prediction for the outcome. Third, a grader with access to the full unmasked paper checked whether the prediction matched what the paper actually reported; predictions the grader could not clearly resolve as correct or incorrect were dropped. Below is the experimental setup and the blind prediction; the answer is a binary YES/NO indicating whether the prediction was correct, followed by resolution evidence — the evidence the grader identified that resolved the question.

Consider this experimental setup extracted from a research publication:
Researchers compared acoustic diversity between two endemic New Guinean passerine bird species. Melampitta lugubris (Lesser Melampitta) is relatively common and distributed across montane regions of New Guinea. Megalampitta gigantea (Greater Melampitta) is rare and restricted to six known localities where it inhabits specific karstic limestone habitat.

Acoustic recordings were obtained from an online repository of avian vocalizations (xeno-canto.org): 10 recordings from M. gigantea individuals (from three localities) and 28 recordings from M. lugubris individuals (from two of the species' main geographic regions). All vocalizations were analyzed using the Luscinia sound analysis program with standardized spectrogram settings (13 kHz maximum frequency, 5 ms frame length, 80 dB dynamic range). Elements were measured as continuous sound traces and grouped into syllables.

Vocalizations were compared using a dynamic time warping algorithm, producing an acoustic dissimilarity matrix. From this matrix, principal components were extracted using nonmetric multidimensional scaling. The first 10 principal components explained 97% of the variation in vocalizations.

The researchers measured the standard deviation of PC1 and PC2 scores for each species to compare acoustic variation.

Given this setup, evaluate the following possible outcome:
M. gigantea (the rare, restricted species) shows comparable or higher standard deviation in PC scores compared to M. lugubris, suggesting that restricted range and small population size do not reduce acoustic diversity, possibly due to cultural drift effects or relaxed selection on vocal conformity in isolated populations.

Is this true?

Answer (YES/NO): NO